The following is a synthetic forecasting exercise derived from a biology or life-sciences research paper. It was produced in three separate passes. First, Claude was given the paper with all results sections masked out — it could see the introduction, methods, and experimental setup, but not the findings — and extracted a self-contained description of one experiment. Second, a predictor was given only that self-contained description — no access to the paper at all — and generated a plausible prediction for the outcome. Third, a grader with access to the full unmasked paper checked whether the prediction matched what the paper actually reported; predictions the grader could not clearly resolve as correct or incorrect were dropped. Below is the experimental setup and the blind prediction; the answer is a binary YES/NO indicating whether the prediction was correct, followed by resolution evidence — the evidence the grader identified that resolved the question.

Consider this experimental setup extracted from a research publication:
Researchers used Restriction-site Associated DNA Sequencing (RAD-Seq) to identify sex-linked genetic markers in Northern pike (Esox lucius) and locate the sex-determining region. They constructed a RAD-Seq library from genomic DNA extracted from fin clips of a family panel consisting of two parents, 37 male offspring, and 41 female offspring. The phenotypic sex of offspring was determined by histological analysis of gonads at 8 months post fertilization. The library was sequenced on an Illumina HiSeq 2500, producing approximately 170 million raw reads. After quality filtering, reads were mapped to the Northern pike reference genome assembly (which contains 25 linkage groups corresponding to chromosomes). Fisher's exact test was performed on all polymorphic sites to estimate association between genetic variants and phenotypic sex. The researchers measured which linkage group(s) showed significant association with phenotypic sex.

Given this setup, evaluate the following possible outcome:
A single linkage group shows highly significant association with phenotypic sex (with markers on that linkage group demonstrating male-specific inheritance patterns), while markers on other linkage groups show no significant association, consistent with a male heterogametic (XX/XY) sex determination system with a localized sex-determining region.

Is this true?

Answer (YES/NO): YES